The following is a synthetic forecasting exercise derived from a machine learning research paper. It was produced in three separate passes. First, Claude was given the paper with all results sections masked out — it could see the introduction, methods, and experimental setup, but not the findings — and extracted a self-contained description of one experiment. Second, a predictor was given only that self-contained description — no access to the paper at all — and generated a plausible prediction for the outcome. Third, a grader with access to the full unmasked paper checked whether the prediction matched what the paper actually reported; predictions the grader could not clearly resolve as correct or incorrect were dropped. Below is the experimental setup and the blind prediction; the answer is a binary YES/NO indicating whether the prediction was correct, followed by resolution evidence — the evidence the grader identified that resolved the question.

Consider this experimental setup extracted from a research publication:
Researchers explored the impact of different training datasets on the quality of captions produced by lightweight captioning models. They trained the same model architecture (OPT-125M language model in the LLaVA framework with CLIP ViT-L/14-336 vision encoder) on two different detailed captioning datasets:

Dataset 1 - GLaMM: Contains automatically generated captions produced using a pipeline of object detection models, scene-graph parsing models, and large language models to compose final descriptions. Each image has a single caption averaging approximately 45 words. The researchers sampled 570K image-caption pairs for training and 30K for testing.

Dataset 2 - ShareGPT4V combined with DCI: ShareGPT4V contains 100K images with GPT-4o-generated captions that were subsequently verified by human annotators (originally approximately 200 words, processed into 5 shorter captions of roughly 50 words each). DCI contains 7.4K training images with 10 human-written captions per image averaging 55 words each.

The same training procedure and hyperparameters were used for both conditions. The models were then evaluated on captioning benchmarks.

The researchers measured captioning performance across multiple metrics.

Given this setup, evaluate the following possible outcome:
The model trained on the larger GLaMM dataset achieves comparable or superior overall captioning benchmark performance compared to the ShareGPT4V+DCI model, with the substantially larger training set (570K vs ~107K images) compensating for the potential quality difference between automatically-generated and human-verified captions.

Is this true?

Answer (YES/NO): NO